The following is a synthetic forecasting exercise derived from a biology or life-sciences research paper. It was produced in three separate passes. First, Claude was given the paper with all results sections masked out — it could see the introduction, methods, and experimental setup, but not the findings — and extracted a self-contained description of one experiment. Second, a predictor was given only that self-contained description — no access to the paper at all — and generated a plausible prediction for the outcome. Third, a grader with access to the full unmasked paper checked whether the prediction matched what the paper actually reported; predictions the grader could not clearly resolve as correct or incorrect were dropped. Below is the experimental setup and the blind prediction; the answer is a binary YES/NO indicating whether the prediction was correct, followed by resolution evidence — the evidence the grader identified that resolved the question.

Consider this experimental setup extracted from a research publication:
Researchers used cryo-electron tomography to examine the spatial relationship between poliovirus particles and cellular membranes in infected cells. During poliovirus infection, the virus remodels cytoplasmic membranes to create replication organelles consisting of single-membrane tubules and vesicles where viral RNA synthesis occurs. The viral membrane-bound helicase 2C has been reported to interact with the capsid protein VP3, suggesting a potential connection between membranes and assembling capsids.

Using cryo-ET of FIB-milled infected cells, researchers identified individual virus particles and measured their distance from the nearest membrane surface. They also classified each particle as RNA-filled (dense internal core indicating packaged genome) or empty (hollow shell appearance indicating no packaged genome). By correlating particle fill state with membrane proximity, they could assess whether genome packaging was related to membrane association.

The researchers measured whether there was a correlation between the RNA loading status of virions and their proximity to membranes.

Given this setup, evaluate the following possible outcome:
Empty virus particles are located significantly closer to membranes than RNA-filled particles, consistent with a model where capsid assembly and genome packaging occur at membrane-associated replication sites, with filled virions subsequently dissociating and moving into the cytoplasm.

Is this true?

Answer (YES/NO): NO